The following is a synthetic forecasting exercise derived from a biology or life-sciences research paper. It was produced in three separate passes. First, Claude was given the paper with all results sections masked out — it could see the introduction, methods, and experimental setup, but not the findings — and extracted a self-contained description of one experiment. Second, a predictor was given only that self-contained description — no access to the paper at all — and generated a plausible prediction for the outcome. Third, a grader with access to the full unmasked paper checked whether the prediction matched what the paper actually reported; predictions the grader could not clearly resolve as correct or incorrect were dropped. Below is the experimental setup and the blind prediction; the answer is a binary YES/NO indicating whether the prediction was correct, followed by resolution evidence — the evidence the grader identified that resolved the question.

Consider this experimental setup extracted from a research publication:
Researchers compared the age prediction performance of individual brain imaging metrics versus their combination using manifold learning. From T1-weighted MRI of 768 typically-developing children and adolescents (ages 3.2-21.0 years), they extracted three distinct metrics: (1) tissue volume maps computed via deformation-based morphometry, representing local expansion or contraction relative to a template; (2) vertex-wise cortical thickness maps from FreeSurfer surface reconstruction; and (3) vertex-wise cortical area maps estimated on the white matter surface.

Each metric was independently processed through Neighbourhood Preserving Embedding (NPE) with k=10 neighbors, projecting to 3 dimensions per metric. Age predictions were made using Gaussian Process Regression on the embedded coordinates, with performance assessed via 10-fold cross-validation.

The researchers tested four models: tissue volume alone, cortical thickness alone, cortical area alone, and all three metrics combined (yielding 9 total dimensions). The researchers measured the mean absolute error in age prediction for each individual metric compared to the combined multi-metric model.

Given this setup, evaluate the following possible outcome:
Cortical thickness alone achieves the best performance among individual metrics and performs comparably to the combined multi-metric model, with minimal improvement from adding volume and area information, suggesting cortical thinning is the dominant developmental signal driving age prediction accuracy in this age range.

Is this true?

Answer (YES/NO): NO